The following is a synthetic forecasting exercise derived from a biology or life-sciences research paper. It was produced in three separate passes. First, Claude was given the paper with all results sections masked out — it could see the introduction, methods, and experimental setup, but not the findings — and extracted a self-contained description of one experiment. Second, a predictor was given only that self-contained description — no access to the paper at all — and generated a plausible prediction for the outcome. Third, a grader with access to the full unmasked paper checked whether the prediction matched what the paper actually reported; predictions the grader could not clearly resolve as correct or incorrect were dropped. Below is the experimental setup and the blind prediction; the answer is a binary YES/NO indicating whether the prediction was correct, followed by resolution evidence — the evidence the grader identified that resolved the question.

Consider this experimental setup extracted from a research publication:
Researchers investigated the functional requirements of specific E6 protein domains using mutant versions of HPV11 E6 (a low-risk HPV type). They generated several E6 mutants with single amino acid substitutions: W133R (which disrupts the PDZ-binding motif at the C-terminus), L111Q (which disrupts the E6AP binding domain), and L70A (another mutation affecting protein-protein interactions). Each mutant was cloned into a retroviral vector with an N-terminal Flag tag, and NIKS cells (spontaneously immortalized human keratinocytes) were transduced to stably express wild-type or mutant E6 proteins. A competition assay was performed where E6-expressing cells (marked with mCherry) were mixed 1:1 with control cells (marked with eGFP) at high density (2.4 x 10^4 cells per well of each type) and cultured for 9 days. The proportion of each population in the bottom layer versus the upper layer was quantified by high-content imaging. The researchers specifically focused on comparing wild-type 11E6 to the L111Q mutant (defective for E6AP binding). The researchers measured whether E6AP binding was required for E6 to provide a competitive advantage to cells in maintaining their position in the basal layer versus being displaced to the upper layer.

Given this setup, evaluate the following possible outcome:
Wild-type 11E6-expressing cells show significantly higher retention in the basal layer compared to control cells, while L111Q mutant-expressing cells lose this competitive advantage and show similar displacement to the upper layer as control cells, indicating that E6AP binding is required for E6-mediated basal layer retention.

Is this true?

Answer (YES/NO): NO